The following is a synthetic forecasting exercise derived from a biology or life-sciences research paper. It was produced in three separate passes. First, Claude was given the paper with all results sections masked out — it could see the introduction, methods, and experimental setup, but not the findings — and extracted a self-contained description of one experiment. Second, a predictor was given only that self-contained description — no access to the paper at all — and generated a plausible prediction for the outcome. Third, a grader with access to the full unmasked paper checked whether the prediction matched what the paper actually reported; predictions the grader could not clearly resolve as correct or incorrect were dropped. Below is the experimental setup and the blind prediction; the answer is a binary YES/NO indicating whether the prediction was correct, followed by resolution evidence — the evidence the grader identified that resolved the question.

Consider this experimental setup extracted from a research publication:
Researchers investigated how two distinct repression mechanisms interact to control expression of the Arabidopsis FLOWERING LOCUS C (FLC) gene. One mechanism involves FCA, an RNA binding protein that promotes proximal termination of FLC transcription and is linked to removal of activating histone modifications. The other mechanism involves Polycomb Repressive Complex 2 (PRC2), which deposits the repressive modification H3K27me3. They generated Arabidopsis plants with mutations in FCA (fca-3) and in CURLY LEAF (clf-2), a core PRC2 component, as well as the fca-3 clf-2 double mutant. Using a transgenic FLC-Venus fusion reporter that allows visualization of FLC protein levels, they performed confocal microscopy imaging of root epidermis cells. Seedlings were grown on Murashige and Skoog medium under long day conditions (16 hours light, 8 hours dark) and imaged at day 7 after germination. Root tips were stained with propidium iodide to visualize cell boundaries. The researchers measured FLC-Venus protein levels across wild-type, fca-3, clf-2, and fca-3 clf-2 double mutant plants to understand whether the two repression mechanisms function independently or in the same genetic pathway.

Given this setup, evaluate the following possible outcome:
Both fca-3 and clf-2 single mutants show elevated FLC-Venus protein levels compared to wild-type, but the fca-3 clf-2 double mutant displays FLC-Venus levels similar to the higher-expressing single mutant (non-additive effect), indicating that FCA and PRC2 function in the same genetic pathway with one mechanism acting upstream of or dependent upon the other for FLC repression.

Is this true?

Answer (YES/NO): NO